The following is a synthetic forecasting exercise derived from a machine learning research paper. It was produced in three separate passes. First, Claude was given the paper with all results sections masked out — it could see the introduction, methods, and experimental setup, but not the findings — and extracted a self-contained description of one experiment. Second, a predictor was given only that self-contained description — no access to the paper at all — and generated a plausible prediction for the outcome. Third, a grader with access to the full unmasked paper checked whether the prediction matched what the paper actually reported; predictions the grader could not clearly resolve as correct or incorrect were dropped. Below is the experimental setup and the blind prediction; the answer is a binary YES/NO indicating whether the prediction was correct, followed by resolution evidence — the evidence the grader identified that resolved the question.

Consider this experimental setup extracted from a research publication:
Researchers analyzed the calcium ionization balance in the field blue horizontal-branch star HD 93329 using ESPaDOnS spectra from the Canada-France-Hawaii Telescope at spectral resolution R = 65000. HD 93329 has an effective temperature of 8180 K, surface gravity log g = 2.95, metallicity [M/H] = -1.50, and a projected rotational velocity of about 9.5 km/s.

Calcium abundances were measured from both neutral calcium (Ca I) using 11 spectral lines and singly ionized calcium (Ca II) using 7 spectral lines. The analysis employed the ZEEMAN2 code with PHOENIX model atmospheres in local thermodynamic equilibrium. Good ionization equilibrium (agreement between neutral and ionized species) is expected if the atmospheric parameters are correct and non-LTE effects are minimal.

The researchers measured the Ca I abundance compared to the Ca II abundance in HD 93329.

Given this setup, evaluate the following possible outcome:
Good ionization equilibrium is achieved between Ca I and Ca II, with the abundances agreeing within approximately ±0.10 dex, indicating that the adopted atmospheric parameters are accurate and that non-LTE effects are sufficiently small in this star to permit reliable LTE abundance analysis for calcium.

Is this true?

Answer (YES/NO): NO